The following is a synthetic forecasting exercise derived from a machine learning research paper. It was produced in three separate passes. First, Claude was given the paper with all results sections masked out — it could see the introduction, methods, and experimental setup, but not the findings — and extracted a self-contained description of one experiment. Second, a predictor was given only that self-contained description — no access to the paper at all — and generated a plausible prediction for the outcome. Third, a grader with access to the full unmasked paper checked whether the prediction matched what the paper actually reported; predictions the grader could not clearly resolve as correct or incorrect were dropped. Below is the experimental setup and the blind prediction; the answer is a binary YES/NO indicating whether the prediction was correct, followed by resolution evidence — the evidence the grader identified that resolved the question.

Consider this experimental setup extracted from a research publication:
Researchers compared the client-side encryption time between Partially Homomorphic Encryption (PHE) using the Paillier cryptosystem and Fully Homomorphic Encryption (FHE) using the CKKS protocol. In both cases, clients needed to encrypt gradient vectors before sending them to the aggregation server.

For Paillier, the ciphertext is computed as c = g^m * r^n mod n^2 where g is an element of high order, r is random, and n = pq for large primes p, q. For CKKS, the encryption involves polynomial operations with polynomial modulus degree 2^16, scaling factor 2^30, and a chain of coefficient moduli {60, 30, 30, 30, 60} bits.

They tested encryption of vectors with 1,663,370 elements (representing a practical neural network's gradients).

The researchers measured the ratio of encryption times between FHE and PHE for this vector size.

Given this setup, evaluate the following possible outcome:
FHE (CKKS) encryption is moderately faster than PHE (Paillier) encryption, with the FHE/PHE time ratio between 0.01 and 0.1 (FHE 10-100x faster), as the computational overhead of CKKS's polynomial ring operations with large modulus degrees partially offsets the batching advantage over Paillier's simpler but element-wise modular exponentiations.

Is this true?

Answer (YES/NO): NO